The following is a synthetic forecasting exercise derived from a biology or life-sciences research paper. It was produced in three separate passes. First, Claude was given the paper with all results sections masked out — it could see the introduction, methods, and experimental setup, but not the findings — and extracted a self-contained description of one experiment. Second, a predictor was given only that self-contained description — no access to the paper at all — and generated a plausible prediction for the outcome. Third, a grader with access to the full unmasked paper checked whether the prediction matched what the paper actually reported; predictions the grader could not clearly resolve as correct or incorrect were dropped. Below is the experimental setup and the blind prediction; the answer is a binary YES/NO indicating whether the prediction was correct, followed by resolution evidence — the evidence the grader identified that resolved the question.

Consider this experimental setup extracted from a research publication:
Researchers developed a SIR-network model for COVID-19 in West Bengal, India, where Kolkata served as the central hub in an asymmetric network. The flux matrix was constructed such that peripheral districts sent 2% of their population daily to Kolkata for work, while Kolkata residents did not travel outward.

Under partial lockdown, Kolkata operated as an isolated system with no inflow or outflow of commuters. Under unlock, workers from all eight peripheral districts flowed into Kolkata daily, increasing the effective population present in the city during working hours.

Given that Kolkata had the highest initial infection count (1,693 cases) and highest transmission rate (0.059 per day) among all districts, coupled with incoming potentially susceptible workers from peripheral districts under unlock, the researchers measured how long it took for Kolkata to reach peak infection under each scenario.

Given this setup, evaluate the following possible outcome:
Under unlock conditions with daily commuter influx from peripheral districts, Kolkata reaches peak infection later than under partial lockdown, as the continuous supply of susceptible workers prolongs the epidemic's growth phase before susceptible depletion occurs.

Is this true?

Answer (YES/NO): YES